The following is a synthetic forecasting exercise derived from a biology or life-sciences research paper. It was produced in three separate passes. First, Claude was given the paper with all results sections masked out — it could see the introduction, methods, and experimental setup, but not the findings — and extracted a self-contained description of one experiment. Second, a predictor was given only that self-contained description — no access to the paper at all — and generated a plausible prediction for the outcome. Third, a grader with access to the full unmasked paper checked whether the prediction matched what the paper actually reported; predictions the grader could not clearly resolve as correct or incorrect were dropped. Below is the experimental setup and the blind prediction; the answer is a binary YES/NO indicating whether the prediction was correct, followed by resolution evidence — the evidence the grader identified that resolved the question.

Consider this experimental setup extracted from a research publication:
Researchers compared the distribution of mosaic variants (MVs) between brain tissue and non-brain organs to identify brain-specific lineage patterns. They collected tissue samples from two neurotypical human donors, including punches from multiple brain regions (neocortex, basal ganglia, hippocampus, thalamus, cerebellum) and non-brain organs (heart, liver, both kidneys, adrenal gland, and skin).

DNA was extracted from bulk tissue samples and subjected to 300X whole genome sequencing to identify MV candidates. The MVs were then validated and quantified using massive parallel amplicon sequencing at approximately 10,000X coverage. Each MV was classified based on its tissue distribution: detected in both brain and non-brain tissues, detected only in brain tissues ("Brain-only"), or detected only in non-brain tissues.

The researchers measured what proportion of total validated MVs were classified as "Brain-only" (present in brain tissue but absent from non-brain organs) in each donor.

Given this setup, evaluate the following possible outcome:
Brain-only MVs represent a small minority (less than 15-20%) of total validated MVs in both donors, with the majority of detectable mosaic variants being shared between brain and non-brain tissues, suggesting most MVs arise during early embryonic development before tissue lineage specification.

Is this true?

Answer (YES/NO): NO